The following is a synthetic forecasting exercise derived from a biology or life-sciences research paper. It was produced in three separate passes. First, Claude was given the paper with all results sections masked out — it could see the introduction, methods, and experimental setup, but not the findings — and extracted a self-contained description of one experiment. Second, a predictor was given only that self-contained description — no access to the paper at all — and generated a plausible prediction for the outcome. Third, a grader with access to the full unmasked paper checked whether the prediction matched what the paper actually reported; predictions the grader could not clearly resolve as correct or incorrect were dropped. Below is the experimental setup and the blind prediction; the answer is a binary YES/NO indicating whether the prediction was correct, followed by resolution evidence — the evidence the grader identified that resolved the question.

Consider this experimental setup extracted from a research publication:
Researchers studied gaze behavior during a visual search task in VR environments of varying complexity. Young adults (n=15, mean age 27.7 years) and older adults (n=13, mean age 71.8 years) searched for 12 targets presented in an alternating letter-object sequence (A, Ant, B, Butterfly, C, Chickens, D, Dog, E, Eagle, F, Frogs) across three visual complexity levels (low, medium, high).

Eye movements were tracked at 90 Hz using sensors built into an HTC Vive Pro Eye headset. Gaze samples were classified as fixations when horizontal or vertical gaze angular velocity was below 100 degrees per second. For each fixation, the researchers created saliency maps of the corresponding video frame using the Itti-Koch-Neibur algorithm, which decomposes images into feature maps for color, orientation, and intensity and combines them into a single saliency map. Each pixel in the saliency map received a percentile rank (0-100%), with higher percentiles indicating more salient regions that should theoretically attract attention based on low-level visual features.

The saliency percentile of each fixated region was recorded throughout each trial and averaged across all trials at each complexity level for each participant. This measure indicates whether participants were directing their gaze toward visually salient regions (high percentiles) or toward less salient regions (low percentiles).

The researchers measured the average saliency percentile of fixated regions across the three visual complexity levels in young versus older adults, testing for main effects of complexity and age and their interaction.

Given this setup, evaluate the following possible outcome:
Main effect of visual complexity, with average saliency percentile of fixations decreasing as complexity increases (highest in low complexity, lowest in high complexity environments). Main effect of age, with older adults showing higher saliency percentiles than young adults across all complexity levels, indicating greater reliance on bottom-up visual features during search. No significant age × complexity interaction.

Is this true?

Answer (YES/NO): NO